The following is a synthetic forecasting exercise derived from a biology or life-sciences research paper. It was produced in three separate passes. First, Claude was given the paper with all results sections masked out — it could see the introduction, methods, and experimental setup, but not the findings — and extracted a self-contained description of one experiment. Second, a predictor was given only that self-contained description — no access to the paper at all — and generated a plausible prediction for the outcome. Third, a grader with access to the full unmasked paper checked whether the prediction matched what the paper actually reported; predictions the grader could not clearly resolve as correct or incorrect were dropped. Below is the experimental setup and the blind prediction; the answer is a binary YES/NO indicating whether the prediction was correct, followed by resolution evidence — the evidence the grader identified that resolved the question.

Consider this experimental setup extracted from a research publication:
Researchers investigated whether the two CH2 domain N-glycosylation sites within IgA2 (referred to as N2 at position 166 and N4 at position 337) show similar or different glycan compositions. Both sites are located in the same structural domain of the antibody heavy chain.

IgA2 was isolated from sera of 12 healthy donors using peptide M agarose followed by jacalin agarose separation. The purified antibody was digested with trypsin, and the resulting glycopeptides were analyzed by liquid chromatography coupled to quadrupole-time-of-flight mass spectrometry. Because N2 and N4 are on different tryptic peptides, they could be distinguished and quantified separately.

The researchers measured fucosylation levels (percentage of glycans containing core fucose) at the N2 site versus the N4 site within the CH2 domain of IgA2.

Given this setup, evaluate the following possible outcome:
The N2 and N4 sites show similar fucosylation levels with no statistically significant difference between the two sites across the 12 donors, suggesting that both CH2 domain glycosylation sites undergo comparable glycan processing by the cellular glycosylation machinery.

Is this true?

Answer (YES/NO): NO